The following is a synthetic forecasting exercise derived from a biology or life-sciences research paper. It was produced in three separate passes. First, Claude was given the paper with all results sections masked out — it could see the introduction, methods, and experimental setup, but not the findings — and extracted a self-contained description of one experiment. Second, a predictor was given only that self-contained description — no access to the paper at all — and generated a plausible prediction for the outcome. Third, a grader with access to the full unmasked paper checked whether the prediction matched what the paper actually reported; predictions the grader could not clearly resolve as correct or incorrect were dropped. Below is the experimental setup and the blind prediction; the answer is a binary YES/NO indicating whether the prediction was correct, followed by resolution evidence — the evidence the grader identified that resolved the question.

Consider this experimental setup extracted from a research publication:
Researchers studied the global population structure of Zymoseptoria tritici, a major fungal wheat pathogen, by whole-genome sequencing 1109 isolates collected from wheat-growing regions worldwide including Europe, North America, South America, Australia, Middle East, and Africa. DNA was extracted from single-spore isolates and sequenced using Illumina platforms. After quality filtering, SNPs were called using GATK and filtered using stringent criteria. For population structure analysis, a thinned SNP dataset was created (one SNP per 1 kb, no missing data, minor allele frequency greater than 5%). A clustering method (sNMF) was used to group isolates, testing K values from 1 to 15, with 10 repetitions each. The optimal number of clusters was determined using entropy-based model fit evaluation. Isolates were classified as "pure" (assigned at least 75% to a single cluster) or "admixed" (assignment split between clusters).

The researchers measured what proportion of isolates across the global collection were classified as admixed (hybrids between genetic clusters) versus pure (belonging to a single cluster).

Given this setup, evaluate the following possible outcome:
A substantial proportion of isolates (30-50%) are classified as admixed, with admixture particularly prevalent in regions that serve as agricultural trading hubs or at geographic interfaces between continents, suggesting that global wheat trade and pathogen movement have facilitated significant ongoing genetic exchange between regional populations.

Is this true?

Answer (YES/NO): NO